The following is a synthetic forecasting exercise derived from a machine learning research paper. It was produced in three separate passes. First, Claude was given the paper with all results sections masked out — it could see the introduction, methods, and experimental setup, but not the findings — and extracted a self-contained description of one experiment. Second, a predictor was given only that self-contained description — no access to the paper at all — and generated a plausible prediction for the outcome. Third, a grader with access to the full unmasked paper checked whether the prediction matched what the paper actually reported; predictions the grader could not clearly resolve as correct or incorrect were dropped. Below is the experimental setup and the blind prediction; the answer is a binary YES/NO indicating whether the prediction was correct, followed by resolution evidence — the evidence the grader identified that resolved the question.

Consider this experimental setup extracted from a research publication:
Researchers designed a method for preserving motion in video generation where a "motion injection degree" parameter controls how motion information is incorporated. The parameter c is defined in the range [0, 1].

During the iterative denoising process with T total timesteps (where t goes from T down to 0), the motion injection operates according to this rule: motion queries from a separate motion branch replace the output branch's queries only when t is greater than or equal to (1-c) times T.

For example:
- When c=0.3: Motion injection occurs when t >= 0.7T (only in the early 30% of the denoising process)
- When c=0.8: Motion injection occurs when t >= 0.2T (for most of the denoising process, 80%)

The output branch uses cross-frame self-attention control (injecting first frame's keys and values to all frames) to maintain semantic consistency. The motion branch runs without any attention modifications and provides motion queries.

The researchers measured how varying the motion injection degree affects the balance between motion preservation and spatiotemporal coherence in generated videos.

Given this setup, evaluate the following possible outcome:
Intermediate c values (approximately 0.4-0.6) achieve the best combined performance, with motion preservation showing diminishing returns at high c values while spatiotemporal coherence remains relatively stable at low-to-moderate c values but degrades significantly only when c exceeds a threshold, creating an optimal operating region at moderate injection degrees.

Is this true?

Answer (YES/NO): NO